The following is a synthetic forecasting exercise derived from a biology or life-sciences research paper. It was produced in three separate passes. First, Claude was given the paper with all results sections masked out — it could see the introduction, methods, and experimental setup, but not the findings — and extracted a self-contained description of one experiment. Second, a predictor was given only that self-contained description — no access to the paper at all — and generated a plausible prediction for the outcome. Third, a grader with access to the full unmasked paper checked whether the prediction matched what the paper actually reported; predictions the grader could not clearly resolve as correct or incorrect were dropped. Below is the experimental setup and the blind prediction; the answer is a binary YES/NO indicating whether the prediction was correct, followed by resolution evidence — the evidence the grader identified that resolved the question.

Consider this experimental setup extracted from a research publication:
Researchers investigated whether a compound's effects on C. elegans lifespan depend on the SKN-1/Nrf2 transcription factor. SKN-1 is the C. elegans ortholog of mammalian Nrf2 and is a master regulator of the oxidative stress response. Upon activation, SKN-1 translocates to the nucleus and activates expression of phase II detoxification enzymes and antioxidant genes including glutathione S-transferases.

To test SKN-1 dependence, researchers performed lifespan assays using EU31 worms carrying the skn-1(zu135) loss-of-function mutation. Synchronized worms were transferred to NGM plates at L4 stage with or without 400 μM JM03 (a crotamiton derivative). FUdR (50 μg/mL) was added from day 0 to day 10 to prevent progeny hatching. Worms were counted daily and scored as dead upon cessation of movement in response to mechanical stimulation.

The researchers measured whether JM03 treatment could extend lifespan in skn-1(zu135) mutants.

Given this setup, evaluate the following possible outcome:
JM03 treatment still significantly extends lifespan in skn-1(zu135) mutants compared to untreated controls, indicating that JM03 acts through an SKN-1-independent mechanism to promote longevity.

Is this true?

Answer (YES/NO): NO